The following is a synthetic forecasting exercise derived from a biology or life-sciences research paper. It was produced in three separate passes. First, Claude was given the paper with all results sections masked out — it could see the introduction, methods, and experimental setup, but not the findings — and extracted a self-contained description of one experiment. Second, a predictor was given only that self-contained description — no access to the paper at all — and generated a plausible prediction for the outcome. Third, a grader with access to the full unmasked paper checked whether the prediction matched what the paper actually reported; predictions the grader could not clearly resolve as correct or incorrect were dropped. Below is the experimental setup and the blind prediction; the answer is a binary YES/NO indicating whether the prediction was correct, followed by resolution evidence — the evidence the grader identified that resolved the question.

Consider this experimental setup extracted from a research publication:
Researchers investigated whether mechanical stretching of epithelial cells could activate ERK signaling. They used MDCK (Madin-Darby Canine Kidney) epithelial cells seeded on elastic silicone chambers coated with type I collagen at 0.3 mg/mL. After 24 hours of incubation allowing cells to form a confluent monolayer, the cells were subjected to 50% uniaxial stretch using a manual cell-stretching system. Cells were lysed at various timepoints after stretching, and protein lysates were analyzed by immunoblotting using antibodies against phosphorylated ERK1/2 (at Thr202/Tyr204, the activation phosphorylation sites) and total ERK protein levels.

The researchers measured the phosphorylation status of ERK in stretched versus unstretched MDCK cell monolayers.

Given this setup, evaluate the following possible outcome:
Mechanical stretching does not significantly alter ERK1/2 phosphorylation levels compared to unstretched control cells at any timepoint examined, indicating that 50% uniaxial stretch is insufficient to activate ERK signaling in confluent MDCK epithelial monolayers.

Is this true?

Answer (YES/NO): NO